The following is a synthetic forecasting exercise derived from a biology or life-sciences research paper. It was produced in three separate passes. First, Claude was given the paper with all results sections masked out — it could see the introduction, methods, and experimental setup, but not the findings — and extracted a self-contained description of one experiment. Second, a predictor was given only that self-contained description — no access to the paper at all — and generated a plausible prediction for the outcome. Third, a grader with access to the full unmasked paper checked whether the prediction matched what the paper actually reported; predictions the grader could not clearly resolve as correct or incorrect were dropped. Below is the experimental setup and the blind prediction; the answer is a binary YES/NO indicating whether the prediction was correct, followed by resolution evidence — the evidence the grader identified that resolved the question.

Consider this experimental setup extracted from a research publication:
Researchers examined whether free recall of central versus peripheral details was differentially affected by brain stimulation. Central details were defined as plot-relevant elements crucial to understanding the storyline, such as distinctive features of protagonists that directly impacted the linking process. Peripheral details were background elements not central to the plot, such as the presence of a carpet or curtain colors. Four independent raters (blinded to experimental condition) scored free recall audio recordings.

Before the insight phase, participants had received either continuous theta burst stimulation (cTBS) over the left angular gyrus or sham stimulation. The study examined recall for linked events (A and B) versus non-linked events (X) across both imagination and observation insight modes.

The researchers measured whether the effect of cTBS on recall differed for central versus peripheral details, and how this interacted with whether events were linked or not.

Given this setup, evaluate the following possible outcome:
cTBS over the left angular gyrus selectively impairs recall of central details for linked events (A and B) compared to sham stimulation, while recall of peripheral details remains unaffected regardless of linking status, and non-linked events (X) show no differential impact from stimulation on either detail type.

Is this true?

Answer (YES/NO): NO